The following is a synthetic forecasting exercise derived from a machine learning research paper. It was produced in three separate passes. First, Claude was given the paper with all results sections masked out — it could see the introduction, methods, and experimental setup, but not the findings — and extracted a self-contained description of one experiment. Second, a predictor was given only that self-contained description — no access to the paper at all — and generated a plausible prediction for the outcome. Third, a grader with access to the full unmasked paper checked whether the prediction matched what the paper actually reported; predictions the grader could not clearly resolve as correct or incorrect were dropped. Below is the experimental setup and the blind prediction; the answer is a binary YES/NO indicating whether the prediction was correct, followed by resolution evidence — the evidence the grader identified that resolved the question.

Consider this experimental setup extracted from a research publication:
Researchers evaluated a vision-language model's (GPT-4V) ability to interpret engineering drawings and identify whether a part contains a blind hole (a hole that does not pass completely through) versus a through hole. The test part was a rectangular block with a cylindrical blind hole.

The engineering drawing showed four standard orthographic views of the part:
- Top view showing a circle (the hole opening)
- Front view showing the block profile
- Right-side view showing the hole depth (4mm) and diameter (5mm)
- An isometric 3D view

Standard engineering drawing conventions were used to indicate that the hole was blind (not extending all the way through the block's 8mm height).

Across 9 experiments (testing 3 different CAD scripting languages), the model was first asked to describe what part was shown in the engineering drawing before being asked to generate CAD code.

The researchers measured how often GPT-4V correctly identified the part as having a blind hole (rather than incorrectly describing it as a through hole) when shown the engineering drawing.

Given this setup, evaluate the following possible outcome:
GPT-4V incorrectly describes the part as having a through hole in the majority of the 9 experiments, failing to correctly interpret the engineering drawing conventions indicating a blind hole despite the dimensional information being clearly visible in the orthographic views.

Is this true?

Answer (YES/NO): YES